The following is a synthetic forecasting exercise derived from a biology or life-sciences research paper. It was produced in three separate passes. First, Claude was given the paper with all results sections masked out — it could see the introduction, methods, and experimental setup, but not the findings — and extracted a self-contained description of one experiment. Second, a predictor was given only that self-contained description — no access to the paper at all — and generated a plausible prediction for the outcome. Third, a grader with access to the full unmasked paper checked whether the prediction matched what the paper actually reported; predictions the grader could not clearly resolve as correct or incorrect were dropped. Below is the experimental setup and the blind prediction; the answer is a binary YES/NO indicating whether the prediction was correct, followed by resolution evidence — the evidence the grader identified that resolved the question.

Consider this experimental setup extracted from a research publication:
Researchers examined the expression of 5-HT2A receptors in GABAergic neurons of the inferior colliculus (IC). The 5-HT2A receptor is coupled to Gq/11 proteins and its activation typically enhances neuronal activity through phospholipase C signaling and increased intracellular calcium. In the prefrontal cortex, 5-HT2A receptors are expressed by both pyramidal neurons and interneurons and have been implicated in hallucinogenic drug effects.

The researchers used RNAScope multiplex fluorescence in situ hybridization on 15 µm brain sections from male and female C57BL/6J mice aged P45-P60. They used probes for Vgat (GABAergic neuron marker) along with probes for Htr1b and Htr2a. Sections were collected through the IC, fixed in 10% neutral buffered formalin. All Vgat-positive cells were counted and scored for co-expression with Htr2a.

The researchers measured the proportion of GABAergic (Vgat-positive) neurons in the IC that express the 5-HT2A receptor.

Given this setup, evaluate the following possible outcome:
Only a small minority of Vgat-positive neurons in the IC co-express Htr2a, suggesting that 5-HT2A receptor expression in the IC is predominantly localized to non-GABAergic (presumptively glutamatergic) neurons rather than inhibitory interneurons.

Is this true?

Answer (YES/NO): NO